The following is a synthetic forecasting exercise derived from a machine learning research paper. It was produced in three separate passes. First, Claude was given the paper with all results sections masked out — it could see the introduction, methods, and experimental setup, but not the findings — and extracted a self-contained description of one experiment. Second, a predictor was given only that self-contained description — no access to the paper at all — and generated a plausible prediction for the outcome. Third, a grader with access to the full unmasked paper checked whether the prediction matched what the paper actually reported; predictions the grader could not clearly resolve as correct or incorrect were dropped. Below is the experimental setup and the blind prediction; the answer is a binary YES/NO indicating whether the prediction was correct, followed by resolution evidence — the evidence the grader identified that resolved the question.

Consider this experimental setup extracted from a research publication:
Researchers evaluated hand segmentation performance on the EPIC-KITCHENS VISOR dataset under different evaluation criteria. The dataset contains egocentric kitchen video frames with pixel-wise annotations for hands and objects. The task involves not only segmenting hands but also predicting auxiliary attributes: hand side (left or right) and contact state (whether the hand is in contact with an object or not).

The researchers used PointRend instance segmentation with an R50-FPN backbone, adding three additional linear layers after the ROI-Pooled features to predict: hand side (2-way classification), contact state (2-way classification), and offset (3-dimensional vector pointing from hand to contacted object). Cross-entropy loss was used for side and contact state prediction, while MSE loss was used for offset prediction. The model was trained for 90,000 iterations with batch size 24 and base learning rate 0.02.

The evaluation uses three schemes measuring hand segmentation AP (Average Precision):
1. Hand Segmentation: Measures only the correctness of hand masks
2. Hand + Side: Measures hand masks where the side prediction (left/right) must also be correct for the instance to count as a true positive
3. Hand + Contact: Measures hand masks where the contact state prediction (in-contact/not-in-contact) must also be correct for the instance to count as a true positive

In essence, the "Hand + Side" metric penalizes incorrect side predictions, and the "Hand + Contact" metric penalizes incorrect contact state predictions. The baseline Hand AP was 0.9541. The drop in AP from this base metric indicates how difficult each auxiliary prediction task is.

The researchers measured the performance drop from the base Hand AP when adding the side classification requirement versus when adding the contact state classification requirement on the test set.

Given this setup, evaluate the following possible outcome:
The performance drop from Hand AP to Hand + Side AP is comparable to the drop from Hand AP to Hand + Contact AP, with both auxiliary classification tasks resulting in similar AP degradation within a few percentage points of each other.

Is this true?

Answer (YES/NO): NO